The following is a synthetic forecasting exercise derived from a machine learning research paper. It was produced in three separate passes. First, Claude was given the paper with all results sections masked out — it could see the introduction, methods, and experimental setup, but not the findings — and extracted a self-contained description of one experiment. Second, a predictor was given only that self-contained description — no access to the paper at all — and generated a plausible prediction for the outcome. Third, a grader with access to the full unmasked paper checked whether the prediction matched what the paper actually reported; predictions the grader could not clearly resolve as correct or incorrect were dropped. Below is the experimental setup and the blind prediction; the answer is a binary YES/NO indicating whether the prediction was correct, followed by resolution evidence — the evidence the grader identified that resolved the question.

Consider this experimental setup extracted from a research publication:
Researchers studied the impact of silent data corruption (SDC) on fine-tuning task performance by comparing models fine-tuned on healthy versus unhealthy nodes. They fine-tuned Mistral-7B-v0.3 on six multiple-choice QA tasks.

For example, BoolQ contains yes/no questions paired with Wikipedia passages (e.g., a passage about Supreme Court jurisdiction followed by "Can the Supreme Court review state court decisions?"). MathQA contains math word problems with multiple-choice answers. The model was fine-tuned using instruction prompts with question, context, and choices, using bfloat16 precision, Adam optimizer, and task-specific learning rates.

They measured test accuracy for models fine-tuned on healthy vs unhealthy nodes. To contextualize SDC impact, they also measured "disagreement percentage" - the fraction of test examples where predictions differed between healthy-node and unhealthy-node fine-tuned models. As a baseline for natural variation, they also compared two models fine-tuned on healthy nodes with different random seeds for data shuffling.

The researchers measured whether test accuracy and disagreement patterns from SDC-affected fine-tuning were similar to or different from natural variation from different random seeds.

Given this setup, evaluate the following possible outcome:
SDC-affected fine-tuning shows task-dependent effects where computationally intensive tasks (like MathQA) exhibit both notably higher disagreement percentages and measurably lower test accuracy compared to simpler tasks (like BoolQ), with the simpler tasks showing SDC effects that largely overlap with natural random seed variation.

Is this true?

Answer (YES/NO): NO